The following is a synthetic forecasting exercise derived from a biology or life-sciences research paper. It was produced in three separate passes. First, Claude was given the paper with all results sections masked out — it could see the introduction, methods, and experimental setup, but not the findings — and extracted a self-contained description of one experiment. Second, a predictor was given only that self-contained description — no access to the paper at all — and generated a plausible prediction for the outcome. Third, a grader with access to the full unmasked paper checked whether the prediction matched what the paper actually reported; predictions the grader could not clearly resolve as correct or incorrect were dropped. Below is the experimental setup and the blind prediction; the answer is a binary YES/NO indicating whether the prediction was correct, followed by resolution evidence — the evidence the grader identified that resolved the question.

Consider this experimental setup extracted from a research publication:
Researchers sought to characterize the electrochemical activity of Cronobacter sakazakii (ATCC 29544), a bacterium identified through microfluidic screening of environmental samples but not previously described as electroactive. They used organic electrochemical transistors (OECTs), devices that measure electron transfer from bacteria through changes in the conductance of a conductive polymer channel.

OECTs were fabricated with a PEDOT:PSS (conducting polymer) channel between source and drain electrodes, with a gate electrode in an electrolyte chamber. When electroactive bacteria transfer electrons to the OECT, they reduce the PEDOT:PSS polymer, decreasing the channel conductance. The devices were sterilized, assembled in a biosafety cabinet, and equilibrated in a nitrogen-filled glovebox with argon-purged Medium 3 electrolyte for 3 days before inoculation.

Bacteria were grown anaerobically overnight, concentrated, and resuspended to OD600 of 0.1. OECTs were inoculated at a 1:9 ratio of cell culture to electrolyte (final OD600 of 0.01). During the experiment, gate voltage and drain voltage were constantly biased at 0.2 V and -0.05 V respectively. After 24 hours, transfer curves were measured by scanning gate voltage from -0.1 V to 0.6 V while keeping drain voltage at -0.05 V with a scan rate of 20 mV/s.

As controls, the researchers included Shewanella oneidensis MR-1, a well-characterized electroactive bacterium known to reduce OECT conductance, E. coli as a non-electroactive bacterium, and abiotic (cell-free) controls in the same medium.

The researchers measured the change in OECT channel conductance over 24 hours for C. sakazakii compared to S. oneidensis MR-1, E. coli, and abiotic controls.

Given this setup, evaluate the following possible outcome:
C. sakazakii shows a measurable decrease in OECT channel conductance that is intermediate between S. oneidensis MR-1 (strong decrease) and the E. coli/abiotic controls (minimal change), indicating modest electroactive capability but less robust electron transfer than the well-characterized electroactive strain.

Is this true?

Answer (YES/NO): NO